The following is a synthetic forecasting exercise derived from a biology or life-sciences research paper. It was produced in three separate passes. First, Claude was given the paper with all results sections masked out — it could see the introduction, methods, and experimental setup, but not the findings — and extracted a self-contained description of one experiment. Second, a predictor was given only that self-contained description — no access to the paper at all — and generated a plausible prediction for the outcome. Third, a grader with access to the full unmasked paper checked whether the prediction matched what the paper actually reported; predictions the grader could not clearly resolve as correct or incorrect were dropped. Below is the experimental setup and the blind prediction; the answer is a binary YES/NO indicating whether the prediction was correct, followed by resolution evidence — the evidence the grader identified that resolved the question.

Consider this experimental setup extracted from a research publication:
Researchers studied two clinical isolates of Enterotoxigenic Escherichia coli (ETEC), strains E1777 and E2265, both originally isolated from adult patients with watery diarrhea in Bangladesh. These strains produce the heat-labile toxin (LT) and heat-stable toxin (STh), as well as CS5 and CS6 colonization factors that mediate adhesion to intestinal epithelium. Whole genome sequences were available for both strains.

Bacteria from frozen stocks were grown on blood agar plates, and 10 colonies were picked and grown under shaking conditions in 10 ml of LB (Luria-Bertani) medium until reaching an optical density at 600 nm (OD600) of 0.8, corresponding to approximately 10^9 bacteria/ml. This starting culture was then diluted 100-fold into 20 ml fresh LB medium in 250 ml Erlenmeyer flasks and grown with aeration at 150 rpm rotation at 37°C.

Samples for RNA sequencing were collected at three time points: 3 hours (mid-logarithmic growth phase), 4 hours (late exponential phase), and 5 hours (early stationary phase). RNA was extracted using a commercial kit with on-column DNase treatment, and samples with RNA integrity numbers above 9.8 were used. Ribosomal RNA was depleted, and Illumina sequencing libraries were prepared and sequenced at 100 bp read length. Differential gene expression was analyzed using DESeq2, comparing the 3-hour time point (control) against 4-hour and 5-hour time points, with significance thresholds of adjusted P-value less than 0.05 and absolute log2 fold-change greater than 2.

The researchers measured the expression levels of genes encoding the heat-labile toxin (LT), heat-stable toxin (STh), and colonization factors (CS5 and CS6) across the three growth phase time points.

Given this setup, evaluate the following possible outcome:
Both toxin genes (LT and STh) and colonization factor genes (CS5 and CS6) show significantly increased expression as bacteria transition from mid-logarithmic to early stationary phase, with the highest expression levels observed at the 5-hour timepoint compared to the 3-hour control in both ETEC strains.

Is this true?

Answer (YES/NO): NO